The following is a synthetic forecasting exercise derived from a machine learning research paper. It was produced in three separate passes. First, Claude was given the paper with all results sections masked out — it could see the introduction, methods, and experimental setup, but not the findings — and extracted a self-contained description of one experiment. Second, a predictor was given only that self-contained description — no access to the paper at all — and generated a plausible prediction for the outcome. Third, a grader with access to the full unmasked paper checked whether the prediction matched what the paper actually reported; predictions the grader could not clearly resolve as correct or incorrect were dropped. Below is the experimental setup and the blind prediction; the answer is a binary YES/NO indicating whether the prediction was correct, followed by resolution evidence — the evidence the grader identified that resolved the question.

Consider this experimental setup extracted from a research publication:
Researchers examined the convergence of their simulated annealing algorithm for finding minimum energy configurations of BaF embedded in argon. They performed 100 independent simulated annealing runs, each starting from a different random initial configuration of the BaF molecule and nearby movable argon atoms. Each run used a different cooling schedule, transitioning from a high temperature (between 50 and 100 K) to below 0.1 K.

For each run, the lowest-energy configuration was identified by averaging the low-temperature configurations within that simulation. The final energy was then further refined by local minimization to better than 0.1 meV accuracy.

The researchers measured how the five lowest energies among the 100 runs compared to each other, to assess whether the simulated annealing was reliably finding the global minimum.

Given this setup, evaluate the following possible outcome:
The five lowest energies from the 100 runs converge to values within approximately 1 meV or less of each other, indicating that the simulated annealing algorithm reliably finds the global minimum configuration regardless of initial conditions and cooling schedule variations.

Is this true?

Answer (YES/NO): NO